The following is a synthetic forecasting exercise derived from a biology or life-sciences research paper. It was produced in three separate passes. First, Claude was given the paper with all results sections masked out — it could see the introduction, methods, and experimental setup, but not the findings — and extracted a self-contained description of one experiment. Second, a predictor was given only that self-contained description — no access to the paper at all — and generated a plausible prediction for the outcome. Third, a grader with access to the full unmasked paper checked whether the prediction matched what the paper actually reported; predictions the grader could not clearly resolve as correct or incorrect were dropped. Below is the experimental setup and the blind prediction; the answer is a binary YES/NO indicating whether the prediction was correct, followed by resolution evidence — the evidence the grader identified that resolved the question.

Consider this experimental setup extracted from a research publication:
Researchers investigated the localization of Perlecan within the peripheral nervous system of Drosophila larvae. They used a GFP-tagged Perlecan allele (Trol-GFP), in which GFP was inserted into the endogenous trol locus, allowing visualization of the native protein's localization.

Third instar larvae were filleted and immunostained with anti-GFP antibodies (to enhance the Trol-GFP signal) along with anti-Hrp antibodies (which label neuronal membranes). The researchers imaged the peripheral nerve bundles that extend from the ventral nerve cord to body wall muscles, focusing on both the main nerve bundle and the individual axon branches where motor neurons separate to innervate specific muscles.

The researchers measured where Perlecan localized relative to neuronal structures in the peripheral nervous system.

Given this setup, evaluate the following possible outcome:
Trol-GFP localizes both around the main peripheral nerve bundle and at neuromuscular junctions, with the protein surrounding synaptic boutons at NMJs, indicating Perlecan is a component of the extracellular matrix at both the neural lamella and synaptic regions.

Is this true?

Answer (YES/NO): NO